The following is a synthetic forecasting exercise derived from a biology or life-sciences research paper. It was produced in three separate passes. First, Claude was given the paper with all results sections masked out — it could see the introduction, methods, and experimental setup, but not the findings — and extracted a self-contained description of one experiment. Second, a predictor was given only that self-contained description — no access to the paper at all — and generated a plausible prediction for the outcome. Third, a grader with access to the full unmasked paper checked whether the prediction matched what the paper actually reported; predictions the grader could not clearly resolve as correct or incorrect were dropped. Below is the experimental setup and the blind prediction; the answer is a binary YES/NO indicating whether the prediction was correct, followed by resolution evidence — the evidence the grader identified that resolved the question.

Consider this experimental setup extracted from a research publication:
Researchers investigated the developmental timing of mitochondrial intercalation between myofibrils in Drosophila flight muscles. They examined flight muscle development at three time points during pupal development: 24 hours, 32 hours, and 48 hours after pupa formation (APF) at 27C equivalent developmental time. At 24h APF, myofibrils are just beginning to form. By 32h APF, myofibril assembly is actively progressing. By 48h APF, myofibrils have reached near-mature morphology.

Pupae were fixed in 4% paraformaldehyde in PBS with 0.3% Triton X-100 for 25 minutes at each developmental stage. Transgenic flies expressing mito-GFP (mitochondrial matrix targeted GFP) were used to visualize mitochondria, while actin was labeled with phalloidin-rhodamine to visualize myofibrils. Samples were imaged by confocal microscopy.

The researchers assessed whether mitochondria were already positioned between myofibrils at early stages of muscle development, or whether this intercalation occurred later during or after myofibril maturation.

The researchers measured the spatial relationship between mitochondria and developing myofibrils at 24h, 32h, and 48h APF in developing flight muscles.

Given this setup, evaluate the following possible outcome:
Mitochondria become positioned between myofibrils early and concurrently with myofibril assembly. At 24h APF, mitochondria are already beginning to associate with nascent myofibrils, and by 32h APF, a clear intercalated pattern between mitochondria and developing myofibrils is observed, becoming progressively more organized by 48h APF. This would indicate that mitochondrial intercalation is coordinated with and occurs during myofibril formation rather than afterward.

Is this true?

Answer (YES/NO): NO